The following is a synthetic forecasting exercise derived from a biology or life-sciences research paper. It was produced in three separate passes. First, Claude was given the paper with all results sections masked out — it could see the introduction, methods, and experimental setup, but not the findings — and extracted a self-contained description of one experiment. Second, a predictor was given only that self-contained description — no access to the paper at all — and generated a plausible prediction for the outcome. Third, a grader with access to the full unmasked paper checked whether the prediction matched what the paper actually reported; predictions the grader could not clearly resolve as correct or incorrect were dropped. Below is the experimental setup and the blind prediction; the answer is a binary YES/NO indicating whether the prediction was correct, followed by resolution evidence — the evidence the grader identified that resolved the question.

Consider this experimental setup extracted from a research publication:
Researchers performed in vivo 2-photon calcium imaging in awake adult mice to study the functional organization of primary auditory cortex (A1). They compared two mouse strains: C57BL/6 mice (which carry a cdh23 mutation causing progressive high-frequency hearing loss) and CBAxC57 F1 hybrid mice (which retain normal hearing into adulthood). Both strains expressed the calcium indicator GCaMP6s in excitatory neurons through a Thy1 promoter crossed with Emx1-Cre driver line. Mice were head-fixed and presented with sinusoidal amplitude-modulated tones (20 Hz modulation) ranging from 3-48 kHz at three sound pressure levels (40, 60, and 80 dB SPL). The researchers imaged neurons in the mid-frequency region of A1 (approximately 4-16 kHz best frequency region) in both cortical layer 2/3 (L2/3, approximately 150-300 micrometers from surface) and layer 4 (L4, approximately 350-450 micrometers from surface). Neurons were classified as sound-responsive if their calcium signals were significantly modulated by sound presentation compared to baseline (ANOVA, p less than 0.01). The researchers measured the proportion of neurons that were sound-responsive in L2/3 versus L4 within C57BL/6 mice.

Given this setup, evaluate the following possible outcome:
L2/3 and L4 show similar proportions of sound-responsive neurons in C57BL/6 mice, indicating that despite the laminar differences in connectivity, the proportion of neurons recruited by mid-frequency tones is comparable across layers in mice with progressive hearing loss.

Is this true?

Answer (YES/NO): YES